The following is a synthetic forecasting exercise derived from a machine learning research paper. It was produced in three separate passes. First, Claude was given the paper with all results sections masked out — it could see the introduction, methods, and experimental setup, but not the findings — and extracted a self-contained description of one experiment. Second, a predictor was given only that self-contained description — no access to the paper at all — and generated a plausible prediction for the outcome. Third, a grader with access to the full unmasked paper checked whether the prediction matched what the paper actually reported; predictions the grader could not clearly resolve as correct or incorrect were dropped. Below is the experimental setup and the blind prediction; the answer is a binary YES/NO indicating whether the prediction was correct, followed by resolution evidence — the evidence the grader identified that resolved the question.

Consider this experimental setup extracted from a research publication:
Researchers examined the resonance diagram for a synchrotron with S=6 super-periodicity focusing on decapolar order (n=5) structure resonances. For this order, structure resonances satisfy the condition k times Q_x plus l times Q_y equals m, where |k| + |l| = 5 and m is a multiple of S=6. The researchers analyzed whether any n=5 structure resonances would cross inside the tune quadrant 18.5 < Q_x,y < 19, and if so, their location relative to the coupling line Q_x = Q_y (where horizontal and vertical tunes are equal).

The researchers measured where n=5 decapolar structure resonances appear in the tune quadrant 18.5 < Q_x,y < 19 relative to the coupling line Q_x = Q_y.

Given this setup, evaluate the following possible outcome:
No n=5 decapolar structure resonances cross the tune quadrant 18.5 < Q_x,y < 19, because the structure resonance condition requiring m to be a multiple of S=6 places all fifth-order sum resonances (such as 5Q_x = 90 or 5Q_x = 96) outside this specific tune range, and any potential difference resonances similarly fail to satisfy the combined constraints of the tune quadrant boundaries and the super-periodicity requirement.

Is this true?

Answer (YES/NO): NO